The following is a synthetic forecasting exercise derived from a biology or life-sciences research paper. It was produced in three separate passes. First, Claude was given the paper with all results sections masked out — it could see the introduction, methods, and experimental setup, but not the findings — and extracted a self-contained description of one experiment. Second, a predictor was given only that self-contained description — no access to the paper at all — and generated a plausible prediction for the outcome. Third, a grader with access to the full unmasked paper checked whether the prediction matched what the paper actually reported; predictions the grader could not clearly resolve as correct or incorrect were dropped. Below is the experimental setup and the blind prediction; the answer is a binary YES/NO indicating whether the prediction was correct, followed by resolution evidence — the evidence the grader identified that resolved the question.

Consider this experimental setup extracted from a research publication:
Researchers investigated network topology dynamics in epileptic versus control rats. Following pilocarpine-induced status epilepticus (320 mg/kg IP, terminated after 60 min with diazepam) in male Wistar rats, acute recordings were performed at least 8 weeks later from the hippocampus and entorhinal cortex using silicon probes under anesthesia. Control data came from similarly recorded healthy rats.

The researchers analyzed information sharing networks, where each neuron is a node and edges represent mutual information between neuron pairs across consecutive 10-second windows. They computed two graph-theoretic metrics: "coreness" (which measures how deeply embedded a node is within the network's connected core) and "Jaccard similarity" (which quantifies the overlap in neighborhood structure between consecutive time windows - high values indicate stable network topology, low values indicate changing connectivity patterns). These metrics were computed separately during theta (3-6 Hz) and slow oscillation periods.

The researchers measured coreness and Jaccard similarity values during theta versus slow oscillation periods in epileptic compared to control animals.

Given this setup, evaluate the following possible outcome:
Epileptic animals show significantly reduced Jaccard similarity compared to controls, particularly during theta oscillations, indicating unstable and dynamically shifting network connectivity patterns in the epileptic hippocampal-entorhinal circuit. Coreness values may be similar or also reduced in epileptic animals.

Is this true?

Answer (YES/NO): NO